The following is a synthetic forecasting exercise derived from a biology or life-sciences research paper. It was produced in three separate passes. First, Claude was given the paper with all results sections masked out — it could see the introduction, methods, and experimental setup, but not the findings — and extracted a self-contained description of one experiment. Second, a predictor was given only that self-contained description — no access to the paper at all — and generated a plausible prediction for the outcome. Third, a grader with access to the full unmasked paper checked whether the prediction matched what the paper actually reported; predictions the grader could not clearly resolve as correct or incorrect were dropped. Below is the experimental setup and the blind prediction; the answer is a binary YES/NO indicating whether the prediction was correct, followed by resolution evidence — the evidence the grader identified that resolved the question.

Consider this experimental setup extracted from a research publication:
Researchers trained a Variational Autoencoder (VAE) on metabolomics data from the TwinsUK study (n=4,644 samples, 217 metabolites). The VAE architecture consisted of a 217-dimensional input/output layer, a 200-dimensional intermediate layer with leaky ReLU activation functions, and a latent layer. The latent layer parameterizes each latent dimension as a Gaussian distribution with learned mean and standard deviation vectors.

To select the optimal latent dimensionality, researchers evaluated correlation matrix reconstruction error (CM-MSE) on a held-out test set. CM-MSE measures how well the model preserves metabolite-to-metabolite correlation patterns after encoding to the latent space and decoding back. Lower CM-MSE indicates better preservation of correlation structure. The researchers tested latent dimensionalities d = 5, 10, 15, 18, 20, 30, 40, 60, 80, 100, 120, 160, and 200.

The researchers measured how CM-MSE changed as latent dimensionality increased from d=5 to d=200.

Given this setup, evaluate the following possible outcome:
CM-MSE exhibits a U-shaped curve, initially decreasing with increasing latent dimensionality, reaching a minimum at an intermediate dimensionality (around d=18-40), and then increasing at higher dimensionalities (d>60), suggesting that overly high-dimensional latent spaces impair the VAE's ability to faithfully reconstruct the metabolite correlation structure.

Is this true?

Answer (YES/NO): NO